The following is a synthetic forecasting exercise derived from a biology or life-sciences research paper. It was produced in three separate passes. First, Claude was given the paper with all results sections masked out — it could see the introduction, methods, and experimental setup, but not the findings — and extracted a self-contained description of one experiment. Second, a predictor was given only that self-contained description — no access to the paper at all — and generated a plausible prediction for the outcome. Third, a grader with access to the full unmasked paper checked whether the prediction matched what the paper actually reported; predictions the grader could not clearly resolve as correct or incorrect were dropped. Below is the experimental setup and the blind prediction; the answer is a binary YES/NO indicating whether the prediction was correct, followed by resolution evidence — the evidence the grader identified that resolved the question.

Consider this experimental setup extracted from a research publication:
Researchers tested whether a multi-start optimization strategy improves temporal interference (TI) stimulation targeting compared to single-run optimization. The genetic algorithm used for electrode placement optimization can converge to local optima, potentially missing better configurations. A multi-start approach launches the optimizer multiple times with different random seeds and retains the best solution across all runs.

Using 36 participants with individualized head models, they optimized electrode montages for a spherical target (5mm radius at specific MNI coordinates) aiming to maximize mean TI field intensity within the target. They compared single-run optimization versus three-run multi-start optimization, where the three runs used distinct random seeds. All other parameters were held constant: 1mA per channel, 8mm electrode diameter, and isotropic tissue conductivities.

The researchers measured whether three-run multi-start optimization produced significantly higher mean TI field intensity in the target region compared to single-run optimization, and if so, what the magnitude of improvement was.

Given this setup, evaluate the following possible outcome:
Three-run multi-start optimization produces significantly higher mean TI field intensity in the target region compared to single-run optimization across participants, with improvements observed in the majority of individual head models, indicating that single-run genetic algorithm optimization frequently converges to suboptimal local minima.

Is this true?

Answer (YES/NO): NO